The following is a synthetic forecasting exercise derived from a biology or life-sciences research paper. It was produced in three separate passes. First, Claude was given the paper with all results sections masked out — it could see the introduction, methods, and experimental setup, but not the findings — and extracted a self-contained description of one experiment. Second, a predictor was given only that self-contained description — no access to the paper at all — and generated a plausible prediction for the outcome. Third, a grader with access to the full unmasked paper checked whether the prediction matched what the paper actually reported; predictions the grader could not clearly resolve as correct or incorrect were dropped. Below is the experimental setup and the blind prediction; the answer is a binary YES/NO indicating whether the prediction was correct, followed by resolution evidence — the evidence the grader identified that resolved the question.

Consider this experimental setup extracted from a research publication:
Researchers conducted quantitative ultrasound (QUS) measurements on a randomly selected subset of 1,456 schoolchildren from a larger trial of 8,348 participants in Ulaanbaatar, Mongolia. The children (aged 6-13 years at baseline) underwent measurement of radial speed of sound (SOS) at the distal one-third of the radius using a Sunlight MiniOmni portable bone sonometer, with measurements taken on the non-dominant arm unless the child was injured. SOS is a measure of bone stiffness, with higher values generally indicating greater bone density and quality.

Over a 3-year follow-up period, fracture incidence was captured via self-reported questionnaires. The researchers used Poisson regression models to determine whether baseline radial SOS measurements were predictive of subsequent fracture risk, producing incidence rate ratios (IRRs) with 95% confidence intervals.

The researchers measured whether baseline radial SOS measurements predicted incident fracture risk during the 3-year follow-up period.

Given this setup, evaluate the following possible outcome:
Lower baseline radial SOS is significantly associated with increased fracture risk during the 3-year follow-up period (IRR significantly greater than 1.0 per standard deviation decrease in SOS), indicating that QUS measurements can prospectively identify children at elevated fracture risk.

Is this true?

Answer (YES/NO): NO